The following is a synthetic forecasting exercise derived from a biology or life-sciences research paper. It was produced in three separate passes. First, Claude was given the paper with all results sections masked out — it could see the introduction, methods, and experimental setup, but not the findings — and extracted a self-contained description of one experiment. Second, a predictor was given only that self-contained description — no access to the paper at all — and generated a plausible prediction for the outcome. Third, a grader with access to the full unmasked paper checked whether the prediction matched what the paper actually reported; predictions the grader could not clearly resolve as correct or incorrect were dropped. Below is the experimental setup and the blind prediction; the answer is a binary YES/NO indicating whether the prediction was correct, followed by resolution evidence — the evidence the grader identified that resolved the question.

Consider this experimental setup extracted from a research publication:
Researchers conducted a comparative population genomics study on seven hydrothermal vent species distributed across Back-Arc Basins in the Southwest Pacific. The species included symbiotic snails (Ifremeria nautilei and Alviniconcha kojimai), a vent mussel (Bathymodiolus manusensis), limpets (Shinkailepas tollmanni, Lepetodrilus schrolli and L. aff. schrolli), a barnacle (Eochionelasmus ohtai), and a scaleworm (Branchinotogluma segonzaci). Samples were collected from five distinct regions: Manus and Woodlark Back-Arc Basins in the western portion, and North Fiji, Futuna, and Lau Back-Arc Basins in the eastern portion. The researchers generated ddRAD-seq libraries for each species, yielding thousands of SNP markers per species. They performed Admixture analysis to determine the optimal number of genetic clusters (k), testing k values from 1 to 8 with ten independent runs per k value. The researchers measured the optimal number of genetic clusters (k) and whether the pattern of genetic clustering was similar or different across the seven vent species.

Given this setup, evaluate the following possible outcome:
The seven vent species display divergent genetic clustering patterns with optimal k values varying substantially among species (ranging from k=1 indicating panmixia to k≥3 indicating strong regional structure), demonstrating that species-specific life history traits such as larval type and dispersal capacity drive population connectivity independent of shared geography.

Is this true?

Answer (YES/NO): NO